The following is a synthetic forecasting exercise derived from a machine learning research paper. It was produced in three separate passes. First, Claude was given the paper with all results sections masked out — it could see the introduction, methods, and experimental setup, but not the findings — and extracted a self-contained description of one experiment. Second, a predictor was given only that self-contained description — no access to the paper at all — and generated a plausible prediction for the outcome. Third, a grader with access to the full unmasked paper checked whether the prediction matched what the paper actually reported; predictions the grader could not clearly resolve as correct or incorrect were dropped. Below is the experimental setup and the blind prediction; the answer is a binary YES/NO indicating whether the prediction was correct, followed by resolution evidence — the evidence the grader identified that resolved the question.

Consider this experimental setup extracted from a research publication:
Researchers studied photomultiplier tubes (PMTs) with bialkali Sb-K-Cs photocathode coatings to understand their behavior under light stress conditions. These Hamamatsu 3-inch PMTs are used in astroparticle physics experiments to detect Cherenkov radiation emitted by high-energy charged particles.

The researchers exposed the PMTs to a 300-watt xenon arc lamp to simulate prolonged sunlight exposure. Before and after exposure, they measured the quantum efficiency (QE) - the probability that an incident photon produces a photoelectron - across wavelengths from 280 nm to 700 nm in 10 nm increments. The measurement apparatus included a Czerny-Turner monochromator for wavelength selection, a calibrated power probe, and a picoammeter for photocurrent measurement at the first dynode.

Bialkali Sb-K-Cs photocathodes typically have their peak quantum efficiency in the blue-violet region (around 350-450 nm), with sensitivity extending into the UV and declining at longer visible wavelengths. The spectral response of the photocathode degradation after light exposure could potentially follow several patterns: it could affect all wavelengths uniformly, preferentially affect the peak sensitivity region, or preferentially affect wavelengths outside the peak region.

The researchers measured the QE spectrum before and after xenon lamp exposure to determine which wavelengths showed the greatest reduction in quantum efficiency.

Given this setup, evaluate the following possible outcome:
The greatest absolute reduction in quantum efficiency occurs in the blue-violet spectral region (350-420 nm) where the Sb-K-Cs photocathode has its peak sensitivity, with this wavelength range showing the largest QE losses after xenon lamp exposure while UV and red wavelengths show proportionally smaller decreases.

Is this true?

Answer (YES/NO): NO